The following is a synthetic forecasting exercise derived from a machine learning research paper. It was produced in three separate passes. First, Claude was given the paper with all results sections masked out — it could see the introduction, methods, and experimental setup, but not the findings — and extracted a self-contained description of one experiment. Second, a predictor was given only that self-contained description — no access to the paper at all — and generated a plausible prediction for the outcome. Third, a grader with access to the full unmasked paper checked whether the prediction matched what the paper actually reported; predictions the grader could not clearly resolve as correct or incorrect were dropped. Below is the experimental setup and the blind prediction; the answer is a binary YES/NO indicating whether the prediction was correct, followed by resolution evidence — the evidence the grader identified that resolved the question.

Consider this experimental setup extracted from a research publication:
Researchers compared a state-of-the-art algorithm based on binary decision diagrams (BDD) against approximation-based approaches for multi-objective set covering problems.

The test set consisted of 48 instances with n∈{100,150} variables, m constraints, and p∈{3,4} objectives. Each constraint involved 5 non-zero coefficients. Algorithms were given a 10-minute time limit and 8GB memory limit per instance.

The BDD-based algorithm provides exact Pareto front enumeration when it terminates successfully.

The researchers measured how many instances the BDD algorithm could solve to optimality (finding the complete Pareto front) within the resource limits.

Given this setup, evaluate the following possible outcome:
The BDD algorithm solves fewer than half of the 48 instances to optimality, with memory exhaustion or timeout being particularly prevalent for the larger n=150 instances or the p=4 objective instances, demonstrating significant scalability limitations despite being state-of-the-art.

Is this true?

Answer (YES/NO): NO